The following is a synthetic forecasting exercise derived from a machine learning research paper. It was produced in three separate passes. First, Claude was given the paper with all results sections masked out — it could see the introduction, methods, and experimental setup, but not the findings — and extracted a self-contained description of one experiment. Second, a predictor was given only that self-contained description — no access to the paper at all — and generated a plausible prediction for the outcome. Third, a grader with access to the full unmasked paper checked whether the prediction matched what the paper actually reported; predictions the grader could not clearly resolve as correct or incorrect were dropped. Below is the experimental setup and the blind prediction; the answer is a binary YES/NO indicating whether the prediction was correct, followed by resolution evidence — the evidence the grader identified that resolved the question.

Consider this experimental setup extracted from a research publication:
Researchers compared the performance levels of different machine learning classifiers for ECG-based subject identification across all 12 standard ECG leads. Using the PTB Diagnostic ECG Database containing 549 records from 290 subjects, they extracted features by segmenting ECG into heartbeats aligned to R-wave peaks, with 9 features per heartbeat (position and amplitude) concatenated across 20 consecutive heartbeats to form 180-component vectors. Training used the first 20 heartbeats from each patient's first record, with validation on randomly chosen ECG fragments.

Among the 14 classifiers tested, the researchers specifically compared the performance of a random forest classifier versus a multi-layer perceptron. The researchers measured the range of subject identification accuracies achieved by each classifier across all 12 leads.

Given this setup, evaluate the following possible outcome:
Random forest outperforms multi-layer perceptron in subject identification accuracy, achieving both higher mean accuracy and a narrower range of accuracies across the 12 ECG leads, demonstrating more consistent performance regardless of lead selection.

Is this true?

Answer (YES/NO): NO